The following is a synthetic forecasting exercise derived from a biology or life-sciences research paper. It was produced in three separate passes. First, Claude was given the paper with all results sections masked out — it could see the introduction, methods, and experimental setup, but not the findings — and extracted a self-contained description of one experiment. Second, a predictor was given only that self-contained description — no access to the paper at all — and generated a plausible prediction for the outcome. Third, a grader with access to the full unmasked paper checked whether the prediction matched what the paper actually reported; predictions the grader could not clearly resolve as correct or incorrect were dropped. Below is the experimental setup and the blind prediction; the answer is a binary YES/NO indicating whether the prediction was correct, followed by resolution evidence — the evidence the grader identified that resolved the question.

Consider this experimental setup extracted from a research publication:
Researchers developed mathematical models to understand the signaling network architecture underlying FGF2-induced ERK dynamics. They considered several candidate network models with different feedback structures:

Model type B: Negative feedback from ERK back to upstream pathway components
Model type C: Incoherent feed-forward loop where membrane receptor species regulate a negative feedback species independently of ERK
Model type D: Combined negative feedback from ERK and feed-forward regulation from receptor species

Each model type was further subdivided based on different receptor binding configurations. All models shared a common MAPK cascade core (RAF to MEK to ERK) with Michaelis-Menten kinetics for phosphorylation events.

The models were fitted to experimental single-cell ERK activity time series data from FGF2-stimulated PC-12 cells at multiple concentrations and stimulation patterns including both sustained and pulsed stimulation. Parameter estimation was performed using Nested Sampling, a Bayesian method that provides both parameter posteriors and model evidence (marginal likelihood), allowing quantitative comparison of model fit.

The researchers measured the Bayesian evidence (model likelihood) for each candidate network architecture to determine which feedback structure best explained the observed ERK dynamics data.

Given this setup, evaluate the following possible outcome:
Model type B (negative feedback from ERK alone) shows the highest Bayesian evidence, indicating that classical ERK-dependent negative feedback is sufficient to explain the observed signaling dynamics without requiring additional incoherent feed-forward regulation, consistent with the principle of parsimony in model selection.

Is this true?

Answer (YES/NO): YES